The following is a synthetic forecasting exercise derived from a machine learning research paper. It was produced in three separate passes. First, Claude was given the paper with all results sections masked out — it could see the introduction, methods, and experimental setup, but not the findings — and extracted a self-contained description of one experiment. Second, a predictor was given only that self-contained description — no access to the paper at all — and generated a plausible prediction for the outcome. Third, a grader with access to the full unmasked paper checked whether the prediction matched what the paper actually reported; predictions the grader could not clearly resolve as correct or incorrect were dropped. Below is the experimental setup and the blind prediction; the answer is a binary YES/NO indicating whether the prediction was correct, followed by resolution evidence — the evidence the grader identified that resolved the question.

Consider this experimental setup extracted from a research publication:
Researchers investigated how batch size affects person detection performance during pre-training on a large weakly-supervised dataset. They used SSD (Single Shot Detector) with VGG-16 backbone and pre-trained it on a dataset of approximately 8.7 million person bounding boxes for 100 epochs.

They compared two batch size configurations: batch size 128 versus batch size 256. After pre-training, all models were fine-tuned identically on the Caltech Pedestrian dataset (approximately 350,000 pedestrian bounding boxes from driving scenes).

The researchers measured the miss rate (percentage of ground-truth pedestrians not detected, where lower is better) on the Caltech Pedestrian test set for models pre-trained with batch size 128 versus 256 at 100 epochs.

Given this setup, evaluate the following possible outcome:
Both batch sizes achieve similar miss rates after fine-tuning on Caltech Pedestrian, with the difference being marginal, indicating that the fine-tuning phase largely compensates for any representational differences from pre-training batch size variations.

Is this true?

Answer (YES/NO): NO